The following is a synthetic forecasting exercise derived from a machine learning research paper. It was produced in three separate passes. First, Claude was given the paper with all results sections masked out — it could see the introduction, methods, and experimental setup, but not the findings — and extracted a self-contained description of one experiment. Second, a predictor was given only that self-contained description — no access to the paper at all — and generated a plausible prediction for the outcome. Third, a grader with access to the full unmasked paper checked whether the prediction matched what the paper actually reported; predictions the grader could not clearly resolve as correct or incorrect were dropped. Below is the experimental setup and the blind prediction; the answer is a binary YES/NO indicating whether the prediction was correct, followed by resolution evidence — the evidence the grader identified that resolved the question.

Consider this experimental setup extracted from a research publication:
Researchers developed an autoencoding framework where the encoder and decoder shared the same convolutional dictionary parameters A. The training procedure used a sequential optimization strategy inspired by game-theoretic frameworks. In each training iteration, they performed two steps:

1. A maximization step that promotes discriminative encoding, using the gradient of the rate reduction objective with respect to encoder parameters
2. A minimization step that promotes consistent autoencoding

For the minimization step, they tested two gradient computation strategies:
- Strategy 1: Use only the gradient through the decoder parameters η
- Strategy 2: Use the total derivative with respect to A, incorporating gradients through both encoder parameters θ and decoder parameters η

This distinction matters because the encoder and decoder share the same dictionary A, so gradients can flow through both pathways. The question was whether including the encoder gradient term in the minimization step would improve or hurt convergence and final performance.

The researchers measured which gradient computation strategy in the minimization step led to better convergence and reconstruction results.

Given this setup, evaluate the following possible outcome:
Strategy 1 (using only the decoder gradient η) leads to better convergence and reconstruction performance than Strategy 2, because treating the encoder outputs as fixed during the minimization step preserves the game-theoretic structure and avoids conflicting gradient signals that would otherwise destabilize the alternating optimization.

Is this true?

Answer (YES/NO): NO